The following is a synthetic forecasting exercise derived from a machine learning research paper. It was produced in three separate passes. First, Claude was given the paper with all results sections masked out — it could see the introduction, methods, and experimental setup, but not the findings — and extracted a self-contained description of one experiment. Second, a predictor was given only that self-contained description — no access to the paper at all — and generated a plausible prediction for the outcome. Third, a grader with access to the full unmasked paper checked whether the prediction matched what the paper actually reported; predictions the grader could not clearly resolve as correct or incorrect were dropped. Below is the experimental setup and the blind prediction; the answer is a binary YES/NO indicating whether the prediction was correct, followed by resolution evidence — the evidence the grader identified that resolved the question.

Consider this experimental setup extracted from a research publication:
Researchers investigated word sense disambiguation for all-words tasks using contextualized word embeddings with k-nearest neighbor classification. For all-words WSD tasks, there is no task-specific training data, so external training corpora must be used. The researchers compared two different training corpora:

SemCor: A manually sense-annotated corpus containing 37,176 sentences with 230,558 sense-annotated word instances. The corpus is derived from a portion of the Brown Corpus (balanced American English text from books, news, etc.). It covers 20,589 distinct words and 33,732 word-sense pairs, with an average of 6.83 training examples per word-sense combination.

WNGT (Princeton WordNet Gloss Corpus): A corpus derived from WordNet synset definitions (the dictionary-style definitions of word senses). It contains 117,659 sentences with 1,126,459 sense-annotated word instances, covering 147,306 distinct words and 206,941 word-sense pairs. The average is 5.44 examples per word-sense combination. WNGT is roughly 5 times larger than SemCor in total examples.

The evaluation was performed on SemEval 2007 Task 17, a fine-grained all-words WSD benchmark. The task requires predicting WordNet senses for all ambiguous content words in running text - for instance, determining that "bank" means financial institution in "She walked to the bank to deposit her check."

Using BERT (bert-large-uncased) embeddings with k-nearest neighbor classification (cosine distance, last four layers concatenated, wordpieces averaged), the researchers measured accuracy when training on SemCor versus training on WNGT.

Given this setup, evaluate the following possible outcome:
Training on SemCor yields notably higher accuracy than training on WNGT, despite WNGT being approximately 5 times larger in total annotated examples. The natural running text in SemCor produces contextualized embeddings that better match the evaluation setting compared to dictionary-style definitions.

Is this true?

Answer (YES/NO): YES